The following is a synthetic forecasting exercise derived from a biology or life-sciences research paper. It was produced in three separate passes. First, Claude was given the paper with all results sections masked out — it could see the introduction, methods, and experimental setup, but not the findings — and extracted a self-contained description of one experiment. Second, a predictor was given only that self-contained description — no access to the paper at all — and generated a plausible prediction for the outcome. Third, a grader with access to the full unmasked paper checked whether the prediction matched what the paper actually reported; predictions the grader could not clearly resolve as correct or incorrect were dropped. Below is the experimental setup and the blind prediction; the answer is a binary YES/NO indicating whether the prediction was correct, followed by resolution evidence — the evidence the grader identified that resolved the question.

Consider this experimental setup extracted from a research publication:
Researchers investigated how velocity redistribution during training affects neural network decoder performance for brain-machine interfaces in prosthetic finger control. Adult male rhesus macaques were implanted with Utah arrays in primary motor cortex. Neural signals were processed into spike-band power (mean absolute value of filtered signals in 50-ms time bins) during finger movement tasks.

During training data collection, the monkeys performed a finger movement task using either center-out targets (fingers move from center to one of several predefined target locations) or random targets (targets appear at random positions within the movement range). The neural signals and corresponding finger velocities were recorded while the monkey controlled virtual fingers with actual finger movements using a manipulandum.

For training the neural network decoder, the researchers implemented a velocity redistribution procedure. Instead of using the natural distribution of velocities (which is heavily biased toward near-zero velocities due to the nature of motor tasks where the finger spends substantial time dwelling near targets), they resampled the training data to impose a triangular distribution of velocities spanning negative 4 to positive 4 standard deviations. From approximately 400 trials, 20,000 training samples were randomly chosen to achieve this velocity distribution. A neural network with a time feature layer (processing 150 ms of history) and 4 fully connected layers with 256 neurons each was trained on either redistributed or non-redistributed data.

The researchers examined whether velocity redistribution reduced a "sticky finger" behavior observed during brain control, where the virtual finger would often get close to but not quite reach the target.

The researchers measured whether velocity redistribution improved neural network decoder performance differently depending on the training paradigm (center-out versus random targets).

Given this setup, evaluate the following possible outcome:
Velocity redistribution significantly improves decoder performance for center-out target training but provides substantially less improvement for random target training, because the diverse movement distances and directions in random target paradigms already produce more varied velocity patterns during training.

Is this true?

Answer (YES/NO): NO